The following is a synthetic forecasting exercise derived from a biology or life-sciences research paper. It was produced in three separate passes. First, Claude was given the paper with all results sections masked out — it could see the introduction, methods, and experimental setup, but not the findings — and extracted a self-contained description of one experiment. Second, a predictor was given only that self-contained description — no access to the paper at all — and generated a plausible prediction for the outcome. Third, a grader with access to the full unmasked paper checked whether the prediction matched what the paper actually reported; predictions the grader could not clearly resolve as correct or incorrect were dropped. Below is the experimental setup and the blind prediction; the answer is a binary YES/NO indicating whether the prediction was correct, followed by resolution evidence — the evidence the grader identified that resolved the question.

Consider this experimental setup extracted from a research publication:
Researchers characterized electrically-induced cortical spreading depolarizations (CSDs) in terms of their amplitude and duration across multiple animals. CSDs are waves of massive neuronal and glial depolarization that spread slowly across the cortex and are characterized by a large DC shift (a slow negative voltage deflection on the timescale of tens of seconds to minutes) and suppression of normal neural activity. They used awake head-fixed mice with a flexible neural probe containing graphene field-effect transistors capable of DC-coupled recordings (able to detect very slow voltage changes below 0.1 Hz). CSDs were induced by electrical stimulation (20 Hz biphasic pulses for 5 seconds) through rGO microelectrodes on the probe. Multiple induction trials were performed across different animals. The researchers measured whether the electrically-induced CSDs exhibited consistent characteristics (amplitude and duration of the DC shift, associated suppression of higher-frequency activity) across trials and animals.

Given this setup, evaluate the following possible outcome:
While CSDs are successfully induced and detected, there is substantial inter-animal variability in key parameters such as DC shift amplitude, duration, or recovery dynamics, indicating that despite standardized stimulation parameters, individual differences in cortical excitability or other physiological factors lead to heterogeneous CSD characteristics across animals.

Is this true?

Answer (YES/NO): NO